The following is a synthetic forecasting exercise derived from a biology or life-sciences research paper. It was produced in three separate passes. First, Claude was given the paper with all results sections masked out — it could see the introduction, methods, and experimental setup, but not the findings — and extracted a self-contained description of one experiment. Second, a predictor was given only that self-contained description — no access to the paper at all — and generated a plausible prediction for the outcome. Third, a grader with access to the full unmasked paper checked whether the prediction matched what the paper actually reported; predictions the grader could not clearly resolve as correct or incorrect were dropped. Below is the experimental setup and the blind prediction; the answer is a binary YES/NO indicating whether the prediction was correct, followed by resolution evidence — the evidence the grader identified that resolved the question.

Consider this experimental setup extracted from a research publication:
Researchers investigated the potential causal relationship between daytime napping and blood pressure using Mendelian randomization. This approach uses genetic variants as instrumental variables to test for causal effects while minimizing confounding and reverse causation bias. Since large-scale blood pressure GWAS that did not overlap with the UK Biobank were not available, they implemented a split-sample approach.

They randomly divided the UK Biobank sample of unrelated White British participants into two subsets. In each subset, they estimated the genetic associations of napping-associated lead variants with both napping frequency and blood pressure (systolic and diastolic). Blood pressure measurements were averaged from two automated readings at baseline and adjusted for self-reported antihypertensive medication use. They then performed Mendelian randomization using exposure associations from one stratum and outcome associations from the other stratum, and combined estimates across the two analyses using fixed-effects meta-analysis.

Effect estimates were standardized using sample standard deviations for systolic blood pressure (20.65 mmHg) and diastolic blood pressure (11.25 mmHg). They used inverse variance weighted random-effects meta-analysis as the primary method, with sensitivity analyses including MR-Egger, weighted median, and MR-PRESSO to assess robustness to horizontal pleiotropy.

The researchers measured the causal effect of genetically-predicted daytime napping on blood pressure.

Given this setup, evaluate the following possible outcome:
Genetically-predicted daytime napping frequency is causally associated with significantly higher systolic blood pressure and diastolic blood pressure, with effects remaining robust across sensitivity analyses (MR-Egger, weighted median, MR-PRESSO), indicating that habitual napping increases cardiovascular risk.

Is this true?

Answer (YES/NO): YES